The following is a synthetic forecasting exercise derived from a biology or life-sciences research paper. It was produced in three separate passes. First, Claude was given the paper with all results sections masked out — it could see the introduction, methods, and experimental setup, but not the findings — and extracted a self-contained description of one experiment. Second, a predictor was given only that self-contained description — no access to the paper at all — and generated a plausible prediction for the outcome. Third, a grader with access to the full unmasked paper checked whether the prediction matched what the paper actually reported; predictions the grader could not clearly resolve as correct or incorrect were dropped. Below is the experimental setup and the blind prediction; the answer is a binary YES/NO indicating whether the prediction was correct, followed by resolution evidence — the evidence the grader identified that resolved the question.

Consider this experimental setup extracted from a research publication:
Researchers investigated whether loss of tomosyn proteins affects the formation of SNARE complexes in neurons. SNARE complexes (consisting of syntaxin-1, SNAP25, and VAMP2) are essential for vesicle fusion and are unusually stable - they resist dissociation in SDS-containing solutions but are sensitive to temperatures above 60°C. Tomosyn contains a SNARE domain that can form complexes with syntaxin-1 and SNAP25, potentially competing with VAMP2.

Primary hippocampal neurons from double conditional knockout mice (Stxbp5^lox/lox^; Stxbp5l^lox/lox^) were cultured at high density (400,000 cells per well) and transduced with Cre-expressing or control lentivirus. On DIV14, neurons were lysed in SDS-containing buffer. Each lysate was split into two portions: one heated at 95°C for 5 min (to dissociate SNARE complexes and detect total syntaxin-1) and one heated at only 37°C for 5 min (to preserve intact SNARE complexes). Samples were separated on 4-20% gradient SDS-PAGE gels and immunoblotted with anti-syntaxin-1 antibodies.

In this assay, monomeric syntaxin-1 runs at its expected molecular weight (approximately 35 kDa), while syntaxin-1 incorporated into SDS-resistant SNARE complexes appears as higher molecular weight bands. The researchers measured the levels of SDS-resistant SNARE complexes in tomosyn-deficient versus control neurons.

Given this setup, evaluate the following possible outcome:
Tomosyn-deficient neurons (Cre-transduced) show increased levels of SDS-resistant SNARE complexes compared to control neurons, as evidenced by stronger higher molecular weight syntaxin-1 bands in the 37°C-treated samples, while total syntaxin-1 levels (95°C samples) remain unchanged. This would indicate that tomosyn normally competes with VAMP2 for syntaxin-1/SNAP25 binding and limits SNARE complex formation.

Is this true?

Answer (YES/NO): NO